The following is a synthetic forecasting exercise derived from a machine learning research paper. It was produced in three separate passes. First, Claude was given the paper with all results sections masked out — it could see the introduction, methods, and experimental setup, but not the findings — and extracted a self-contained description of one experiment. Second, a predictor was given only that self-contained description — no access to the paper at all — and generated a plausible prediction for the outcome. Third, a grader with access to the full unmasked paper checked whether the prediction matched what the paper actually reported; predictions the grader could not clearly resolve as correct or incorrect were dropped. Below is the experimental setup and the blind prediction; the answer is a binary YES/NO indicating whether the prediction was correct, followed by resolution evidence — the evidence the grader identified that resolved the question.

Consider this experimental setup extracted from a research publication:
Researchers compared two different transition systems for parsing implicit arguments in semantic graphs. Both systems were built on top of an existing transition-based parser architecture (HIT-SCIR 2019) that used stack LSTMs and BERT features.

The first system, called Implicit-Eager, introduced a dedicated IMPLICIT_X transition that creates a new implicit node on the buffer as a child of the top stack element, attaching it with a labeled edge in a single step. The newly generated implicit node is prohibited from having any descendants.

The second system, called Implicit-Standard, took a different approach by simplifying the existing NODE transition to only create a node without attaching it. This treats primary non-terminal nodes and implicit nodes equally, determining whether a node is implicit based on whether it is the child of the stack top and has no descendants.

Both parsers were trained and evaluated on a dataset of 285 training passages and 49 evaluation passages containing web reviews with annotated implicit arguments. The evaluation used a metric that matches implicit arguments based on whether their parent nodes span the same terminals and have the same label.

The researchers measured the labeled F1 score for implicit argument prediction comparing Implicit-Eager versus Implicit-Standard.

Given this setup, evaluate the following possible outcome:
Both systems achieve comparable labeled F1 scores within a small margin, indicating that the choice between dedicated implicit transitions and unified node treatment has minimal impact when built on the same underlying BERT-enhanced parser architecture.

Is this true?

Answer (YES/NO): NO